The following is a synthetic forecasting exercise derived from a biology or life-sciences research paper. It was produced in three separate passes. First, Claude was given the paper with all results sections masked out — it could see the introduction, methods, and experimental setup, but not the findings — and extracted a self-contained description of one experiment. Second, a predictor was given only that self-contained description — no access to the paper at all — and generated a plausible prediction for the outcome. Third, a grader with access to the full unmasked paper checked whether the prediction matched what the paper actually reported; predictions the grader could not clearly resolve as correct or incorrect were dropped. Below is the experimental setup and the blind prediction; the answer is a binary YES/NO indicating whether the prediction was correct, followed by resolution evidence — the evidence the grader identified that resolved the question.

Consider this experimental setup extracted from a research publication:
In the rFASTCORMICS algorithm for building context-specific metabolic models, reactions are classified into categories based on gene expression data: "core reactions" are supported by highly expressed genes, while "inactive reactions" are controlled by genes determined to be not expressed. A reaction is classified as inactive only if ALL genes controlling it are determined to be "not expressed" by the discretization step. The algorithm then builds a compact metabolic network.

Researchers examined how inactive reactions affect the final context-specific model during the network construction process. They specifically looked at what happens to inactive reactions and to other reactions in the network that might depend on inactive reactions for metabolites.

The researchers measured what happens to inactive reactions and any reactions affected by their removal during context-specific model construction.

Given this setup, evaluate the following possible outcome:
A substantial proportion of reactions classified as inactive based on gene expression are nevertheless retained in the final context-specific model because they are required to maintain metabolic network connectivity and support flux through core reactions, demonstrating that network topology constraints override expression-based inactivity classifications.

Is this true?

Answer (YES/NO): NO